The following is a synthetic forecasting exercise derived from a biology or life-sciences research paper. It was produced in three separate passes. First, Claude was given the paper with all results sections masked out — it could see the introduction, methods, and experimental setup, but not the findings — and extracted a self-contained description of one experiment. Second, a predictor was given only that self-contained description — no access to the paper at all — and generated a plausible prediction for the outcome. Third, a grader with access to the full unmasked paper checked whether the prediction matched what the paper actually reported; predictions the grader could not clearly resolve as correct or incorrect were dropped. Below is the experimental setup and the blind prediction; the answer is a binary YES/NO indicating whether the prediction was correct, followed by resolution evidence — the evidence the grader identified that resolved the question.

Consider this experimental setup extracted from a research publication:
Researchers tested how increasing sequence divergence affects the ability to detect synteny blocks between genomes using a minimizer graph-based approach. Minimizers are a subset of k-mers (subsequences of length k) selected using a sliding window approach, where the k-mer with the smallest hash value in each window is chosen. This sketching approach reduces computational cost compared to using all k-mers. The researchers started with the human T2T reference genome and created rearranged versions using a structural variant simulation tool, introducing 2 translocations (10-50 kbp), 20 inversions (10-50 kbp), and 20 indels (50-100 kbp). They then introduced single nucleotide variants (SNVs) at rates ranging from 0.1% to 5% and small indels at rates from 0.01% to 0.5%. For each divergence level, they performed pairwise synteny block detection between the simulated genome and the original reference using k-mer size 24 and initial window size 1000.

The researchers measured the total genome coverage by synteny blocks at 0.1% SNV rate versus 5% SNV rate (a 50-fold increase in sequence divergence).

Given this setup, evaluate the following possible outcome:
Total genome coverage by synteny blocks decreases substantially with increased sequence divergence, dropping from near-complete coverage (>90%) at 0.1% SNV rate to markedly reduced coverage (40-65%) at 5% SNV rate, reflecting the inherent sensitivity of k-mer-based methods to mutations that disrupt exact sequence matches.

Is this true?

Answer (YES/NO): NO